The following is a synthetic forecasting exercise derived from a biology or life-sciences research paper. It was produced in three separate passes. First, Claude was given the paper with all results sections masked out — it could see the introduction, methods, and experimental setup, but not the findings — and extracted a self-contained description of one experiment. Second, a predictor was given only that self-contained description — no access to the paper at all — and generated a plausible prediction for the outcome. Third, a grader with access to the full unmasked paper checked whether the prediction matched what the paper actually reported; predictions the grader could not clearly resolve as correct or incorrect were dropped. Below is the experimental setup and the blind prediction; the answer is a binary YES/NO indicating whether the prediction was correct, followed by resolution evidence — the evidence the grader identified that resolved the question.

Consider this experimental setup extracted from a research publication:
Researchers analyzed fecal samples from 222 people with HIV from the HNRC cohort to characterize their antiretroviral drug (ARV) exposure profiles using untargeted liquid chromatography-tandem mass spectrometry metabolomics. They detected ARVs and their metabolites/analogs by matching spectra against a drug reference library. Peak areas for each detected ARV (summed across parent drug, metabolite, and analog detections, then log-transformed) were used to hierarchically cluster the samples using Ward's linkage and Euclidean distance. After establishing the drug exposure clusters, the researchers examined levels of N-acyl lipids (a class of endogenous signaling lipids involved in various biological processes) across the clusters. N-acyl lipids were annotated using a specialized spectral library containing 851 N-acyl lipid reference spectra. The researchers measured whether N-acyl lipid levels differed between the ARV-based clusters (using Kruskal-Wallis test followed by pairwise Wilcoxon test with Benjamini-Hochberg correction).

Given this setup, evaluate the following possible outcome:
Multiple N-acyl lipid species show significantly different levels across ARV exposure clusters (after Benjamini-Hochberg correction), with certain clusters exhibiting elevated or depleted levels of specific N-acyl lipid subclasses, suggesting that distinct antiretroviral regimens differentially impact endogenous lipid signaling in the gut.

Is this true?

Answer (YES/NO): YES